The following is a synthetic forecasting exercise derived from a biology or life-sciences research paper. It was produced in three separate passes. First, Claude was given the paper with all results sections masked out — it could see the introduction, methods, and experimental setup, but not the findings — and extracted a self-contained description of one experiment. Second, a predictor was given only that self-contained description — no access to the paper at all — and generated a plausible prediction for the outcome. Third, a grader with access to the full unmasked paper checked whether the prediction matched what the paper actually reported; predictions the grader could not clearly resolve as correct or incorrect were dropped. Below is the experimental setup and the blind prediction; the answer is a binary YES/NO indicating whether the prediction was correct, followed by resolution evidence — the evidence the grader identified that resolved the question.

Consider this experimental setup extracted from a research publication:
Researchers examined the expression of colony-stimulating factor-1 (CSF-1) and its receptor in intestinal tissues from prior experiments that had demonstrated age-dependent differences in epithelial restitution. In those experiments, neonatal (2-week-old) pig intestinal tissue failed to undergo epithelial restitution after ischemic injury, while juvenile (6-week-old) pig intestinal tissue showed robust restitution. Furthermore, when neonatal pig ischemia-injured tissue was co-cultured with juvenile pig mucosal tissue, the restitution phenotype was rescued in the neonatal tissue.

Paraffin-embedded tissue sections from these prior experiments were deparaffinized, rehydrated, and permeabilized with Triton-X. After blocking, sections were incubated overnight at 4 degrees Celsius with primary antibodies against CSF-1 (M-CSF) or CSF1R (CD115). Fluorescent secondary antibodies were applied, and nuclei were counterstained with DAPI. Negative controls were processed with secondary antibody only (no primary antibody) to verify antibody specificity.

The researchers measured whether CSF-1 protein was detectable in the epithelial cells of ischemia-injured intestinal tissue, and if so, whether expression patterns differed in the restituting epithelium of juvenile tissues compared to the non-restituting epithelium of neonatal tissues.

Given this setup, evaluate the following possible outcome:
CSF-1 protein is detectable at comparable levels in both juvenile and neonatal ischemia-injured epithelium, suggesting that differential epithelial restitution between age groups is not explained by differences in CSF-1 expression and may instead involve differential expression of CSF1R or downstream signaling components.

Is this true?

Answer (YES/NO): NO